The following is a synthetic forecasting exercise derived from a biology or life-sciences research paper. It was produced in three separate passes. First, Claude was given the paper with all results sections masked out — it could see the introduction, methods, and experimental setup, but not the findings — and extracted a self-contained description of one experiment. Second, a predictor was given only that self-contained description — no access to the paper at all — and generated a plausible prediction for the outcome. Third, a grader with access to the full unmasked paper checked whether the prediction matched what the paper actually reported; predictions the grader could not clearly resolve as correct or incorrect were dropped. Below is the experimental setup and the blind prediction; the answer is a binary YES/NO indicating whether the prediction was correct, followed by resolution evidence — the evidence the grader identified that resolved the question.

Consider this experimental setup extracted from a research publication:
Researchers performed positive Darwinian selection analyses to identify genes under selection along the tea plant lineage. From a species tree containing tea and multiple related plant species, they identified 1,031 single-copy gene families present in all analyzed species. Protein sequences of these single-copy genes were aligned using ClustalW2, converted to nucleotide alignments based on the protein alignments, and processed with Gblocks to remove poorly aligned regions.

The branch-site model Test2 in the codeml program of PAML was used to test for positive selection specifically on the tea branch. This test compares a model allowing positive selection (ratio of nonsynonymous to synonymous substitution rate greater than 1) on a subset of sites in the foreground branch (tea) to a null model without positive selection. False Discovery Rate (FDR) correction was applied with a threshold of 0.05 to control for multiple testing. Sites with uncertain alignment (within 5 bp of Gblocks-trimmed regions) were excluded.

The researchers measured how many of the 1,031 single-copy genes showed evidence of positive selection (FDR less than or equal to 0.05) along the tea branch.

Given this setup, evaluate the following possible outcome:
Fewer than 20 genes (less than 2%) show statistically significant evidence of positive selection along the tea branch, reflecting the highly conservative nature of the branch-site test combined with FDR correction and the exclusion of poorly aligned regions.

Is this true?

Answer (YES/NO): NO